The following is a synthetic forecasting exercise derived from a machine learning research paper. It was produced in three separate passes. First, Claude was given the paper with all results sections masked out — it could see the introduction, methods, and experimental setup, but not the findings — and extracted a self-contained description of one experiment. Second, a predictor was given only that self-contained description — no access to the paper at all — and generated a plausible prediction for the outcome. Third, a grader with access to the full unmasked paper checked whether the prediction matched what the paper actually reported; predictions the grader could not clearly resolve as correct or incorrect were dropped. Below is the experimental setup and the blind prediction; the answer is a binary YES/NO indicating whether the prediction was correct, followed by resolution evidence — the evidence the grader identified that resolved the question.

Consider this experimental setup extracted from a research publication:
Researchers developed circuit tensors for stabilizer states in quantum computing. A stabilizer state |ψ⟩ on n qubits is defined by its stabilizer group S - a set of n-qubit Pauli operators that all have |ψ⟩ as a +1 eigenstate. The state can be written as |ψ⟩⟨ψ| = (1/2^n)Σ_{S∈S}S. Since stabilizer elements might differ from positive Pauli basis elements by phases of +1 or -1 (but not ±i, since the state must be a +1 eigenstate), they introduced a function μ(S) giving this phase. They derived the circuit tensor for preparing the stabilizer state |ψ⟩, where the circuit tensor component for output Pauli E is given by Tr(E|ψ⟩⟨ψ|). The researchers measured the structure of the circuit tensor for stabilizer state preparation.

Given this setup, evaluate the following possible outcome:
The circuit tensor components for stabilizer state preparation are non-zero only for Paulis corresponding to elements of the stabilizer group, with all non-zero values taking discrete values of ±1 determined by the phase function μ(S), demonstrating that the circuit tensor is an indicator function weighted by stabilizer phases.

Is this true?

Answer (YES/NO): YES